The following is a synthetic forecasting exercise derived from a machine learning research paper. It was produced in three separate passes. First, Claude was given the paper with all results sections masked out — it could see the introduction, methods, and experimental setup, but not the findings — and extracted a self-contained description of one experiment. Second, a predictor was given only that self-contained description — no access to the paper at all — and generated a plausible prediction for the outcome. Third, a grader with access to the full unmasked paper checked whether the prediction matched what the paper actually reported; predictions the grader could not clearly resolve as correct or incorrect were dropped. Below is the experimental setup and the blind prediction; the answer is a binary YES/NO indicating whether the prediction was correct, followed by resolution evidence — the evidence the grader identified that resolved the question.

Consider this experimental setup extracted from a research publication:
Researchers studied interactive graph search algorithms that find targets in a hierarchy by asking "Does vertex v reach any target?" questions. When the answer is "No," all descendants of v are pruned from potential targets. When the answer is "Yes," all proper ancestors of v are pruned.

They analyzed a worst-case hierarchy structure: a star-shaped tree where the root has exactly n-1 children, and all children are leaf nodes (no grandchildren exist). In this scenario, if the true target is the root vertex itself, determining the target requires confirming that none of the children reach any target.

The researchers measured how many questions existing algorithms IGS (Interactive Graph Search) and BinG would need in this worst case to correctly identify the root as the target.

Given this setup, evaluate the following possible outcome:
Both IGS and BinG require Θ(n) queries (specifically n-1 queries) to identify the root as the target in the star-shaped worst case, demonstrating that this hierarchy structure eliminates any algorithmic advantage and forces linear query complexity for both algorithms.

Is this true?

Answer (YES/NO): YES